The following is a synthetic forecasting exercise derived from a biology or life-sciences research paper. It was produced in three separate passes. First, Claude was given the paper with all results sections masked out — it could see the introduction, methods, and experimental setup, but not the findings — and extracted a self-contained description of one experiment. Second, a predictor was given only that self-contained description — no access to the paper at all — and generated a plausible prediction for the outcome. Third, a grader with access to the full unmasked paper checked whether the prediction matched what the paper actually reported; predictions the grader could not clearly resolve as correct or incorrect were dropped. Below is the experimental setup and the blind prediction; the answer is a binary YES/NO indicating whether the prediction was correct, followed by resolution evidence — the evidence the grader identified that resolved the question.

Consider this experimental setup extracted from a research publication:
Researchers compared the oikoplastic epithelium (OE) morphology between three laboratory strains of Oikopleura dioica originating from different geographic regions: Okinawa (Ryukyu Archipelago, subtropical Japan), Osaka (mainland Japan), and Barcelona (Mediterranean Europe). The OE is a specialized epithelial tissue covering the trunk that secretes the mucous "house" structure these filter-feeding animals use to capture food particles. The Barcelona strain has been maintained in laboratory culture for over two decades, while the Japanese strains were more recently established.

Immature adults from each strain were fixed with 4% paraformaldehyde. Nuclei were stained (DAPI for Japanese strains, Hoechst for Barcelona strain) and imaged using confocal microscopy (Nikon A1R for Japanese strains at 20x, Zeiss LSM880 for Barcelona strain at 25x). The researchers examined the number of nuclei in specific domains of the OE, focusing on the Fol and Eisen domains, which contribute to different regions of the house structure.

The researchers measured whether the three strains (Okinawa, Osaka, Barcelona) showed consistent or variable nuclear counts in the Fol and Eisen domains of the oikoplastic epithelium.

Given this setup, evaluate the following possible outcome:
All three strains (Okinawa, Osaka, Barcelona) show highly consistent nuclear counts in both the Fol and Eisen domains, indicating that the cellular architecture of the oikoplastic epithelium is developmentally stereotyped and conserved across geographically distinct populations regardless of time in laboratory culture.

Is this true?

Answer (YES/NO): YES